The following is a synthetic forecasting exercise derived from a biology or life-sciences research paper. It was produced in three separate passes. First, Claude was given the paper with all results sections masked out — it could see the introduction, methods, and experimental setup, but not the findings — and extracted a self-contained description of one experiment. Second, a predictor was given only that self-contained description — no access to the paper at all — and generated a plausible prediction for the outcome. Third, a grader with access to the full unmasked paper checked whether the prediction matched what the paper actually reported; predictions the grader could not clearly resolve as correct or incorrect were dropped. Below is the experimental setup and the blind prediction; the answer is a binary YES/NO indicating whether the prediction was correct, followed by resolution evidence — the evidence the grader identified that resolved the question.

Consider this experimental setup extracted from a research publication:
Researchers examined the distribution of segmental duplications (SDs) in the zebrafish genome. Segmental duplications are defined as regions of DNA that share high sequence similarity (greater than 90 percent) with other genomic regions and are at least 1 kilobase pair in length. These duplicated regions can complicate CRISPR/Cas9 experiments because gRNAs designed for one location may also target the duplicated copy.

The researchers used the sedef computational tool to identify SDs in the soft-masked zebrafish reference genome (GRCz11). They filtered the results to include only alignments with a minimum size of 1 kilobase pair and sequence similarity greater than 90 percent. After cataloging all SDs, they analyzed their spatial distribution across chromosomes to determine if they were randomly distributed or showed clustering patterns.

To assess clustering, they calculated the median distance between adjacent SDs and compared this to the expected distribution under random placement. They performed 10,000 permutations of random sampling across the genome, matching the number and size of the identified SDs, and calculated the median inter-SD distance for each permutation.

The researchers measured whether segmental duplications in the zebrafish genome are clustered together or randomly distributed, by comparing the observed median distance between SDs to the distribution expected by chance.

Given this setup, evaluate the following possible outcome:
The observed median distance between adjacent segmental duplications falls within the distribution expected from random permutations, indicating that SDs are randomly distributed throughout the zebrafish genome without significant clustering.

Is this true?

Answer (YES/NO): NO